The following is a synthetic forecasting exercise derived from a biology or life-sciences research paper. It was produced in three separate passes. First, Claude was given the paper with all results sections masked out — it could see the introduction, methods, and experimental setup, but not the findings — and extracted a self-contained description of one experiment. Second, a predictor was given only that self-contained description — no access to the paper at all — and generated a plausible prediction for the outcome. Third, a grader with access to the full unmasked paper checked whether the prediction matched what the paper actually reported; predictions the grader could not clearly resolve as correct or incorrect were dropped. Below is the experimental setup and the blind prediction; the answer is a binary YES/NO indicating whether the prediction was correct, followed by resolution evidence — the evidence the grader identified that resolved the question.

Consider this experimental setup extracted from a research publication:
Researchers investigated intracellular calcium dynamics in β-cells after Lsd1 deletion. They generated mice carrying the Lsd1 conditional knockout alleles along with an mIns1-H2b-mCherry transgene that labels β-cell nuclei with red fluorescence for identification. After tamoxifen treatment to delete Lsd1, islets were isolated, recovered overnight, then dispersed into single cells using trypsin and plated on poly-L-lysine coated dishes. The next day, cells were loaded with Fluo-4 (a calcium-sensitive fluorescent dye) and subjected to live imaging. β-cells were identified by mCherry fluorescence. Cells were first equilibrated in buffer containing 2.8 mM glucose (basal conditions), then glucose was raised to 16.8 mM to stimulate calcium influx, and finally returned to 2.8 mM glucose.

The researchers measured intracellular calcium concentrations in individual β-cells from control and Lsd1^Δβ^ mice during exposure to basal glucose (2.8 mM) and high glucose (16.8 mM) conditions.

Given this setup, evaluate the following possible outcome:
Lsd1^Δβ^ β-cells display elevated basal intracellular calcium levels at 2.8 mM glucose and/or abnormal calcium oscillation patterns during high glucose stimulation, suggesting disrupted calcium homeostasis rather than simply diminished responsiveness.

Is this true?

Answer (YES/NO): YES